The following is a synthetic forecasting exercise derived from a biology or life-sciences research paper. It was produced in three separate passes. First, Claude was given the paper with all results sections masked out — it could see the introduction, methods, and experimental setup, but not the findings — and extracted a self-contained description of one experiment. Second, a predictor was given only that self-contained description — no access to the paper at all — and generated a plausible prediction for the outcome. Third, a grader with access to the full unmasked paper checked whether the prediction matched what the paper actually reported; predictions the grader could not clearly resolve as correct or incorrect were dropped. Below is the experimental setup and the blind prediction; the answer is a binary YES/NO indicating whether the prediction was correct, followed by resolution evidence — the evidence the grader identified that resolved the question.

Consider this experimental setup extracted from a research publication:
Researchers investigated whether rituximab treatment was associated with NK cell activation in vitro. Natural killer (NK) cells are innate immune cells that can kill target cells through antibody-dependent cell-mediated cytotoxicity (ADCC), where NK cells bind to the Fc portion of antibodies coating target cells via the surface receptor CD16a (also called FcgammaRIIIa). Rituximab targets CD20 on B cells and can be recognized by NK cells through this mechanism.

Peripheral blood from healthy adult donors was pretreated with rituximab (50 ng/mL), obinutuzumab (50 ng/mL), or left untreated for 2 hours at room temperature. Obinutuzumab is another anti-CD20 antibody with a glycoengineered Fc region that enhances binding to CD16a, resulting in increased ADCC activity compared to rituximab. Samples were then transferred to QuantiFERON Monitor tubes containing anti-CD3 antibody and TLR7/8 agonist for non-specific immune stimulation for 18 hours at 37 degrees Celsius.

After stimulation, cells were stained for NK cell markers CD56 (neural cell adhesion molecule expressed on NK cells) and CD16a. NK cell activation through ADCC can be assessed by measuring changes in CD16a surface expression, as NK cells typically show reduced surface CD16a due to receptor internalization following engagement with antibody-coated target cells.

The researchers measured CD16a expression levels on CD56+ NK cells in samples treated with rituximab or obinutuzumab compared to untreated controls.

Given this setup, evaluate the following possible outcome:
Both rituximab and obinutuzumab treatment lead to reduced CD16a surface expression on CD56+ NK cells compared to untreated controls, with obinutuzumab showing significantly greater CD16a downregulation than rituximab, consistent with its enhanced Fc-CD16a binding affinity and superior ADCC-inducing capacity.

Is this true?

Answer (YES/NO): YES